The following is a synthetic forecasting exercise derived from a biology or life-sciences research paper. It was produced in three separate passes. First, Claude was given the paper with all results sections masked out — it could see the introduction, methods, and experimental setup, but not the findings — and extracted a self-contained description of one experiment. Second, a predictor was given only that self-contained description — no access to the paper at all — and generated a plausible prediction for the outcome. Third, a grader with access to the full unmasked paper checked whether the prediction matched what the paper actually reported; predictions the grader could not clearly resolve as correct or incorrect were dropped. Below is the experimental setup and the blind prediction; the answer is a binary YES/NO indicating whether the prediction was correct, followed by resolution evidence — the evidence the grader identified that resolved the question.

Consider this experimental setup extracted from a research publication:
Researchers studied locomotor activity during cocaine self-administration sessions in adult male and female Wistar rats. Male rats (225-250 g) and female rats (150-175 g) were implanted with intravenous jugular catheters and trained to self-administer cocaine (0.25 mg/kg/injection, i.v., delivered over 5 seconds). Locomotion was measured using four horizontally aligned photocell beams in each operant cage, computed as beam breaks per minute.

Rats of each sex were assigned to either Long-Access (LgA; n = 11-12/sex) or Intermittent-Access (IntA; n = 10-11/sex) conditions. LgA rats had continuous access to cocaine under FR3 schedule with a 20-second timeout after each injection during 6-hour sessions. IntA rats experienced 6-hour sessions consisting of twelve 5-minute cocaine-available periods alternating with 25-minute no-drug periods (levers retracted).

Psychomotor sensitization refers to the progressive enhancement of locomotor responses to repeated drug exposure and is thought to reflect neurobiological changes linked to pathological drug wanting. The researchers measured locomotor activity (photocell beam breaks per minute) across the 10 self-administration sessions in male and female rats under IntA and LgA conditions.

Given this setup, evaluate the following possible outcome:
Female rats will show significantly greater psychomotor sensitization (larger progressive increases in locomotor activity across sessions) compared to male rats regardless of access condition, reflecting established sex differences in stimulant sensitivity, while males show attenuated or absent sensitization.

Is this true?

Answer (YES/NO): NO